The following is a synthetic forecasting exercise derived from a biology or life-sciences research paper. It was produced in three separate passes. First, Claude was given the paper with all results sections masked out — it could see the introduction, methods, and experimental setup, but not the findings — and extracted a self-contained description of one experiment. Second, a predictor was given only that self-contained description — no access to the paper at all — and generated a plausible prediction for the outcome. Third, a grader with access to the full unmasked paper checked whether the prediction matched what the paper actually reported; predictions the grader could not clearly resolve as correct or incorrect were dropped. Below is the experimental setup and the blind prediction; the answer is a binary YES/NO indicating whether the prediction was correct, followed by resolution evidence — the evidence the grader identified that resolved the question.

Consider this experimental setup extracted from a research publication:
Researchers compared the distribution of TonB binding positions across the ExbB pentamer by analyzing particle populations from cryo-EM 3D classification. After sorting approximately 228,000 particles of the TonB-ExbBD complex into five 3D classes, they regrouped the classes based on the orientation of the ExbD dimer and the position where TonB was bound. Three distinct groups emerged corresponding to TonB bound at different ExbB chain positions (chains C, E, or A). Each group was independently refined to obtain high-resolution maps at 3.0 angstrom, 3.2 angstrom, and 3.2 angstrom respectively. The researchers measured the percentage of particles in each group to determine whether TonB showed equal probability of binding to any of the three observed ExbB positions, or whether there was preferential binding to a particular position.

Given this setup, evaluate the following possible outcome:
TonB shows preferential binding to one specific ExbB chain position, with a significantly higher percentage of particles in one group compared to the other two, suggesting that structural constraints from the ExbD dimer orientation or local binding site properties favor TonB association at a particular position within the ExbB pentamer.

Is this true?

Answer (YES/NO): YES